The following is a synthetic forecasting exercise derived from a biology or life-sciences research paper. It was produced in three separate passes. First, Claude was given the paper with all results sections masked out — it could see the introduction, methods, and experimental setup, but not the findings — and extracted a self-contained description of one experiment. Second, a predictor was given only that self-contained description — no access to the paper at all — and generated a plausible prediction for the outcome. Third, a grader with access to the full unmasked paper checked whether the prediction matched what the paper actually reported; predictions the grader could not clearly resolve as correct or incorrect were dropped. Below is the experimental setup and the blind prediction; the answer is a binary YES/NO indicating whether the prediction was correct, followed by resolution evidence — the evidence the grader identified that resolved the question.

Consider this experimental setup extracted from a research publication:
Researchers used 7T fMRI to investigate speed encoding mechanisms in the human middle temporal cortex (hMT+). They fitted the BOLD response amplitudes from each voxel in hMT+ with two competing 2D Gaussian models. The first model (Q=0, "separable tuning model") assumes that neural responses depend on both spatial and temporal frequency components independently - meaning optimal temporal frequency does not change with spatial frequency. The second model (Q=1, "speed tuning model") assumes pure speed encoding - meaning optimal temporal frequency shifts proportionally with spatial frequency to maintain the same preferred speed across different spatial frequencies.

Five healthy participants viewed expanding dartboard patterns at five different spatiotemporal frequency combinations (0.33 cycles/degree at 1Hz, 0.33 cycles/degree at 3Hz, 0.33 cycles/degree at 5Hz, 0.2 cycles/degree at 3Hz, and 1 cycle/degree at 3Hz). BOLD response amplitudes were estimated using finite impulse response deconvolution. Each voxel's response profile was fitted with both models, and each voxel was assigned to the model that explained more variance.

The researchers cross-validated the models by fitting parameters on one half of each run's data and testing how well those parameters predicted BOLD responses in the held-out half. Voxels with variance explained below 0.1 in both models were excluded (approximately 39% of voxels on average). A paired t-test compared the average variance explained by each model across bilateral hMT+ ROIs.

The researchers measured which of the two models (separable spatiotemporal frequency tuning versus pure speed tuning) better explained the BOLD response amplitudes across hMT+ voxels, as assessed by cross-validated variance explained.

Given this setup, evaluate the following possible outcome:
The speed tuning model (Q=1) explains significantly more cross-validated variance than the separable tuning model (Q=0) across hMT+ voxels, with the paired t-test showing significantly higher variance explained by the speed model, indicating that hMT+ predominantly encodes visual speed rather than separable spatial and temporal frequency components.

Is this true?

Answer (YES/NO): NO